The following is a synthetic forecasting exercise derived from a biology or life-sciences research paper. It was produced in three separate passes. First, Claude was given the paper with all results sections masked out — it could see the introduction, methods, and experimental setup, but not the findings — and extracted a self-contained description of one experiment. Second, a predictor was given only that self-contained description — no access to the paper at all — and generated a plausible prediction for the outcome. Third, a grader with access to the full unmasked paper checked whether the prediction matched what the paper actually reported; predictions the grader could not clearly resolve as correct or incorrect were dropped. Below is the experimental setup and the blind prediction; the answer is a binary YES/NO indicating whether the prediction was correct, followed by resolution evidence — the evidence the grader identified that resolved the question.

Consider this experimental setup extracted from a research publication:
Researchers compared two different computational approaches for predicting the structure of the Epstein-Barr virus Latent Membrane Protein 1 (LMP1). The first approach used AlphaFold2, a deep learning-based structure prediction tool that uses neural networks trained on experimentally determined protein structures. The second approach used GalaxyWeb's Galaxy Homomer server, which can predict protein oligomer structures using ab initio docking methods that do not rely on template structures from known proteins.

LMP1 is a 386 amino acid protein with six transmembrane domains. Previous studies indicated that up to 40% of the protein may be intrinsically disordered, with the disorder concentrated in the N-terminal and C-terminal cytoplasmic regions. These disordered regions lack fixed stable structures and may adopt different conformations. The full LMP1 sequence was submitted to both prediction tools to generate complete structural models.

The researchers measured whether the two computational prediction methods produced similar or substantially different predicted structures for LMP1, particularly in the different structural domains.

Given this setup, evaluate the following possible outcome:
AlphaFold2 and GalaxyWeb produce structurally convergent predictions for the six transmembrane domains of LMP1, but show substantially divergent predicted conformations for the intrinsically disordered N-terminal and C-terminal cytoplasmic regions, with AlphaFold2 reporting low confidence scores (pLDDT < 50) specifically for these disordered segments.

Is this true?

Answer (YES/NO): NO